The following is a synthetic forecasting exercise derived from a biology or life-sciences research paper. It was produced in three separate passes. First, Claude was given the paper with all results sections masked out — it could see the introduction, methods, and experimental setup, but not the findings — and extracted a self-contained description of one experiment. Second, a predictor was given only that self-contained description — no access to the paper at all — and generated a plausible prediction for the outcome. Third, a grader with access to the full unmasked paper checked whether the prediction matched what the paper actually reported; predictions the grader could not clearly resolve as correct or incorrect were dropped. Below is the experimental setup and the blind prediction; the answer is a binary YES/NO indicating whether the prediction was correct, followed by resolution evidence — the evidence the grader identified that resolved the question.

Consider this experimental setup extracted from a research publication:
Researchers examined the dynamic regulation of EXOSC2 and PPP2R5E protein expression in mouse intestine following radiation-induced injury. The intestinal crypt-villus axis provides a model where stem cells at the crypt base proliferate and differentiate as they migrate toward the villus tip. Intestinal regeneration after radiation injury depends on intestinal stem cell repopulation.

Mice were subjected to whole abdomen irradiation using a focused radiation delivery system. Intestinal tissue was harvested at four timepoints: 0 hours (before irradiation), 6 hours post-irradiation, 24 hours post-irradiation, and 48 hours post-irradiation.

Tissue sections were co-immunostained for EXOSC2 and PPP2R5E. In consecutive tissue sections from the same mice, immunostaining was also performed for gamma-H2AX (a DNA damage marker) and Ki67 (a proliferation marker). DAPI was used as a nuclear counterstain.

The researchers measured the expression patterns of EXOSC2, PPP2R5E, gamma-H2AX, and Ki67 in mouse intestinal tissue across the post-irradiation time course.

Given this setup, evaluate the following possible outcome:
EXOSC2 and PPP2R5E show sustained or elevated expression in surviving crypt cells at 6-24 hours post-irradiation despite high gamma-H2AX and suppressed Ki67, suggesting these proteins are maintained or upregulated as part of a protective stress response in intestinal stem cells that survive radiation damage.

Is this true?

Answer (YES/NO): NO